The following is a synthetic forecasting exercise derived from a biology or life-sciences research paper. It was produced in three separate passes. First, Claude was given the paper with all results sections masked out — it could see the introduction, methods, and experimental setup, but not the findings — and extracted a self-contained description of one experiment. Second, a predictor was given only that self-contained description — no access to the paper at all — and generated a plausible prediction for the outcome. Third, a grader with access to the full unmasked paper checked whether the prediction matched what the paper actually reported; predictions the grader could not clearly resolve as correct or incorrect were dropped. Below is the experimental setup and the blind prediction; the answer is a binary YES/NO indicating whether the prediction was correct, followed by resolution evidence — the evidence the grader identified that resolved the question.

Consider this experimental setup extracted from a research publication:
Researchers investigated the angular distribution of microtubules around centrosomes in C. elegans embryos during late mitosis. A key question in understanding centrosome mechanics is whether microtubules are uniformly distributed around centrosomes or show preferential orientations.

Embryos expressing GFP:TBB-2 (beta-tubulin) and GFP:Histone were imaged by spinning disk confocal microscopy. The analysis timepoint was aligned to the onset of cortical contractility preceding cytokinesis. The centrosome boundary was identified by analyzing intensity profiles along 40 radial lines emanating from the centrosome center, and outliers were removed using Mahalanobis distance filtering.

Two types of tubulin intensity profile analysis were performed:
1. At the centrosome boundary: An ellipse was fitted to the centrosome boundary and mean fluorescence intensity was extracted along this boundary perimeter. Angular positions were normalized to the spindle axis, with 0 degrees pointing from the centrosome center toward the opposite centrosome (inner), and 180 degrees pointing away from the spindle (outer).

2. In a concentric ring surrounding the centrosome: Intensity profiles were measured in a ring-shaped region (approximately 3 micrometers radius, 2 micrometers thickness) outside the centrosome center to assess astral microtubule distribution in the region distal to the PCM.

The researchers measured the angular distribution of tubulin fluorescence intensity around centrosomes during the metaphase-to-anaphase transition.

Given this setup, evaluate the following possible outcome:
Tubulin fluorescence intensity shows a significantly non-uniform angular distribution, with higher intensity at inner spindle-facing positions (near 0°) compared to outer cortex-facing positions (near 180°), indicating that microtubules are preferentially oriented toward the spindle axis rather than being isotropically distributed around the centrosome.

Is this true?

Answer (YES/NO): NO